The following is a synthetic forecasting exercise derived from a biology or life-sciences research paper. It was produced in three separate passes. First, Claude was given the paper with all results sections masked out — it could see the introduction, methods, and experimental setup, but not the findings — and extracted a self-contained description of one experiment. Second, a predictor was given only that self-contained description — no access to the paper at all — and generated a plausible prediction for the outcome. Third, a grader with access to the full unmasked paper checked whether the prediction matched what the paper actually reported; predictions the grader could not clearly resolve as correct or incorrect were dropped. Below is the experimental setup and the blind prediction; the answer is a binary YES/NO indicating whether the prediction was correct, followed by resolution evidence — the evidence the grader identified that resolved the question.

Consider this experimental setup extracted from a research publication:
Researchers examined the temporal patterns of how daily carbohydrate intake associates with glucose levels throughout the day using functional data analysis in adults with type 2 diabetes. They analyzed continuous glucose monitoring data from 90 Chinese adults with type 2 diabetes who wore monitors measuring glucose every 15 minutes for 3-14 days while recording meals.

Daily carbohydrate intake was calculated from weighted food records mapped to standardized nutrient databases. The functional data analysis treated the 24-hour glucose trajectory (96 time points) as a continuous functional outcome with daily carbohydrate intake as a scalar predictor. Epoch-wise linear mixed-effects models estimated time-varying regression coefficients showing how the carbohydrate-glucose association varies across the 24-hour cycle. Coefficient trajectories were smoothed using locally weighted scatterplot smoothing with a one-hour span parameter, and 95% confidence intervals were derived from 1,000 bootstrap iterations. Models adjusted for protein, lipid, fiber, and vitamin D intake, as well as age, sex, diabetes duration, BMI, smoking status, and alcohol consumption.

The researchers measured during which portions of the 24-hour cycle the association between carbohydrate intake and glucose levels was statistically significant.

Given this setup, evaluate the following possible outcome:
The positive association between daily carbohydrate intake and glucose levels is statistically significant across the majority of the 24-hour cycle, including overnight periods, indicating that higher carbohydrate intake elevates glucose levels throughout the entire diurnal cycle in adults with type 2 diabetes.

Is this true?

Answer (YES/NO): NO